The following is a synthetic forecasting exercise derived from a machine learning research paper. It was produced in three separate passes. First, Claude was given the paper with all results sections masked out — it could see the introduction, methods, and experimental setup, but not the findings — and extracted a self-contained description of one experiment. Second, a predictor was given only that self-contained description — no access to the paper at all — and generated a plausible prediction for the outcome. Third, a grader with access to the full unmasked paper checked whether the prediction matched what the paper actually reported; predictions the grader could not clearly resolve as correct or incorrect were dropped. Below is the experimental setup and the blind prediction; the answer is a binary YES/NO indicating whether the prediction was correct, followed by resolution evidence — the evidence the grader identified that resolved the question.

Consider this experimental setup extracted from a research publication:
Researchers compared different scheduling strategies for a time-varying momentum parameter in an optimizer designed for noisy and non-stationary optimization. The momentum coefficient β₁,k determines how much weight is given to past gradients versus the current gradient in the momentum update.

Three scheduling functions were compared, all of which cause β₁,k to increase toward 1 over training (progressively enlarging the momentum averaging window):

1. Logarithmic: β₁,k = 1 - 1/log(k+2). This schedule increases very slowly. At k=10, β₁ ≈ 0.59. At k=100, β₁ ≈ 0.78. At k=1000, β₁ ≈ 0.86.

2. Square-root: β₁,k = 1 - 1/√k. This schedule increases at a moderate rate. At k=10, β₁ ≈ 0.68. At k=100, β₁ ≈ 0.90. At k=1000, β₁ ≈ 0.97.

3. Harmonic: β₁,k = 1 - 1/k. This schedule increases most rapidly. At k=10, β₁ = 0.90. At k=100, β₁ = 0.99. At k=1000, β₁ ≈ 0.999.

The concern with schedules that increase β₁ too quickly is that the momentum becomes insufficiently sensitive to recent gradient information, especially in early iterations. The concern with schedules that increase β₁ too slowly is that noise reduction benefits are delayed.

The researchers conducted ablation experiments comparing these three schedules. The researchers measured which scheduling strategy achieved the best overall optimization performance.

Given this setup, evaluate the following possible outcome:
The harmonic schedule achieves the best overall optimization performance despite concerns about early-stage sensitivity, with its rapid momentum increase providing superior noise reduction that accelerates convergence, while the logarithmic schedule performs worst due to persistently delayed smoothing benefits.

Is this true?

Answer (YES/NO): NO